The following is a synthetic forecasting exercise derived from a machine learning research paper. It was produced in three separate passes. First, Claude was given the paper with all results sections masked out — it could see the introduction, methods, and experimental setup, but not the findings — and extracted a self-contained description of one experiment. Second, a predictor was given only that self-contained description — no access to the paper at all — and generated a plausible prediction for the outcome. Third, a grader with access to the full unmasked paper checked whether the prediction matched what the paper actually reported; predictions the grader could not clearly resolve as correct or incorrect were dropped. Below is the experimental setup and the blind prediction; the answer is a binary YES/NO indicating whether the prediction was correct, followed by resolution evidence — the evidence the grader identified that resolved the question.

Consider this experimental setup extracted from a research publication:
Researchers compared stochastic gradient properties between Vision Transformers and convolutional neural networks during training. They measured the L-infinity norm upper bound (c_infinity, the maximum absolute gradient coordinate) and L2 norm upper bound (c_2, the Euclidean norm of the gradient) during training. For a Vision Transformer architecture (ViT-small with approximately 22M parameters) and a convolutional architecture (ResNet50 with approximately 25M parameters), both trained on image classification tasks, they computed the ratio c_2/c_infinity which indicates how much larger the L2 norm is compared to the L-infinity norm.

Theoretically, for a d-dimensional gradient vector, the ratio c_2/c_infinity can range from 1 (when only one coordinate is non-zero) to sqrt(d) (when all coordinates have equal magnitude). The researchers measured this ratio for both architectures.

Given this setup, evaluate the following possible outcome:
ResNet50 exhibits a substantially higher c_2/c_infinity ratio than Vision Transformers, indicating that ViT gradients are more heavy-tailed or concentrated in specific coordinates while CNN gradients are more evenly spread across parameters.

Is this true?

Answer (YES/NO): NO